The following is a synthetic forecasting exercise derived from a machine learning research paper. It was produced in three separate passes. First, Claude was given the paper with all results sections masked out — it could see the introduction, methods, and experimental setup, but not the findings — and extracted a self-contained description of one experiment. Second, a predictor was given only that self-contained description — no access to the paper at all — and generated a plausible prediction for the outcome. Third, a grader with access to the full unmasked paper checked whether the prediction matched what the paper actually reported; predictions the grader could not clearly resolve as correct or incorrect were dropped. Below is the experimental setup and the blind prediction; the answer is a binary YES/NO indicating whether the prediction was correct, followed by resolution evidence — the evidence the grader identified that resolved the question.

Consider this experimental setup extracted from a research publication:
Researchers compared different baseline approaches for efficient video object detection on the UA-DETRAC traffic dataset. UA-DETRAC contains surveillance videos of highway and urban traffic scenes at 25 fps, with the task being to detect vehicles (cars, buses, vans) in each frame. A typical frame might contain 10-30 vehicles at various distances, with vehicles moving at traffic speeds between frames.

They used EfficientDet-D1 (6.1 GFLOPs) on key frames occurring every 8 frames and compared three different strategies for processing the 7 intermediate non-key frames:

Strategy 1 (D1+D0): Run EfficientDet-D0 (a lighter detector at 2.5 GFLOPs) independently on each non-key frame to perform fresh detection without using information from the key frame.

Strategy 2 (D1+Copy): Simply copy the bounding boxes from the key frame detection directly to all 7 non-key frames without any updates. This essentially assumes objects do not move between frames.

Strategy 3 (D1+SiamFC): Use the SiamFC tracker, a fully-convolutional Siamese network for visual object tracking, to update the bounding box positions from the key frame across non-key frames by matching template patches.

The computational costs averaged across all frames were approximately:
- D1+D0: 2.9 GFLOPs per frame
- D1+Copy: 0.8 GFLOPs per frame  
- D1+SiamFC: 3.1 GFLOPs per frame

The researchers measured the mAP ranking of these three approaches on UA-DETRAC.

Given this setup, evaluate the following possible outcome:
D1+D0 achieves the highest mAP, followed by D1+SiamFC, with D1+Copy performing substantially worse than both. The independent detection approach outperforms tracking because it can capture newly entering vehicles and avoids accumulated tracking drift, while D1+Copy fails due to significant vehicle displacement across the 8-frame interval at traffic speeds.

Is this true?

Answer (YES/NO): YES